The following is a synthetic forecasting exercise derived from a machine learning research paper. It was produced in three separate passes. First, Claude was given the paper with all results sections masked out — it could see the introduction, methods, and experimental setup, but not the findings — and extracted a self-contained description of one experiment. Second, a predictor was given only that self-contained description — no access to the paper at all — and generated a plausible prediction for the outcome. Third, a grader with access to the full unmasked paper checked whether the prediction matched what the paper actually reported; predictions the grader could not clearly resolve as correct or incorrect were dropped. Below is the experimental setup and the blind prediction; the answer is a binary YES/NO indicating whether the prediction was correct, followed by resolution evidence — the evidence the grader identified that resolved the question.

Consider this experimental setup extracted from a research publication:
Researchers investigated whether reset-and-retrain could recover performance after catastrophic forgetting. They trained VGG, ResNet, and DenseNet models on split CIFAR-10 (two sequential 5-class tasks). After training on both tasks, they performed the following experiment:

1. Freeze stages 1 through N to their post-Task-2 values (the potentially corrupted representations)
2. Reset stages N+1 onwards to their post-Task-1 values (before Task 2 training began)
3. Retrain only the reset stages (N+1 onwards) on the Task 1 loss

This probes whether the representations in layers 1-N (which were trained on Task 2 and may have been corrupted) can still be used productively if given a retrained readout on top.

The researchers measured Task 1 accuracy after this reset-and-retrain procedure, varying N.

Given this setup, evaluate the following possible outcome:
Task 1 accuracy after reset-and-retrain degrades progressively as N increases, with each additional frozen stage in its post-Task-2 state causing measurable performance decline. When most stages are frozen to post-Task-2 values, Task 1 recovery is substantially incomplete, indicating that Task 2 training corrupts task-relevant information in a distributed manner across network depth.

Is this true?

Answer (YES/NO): NO